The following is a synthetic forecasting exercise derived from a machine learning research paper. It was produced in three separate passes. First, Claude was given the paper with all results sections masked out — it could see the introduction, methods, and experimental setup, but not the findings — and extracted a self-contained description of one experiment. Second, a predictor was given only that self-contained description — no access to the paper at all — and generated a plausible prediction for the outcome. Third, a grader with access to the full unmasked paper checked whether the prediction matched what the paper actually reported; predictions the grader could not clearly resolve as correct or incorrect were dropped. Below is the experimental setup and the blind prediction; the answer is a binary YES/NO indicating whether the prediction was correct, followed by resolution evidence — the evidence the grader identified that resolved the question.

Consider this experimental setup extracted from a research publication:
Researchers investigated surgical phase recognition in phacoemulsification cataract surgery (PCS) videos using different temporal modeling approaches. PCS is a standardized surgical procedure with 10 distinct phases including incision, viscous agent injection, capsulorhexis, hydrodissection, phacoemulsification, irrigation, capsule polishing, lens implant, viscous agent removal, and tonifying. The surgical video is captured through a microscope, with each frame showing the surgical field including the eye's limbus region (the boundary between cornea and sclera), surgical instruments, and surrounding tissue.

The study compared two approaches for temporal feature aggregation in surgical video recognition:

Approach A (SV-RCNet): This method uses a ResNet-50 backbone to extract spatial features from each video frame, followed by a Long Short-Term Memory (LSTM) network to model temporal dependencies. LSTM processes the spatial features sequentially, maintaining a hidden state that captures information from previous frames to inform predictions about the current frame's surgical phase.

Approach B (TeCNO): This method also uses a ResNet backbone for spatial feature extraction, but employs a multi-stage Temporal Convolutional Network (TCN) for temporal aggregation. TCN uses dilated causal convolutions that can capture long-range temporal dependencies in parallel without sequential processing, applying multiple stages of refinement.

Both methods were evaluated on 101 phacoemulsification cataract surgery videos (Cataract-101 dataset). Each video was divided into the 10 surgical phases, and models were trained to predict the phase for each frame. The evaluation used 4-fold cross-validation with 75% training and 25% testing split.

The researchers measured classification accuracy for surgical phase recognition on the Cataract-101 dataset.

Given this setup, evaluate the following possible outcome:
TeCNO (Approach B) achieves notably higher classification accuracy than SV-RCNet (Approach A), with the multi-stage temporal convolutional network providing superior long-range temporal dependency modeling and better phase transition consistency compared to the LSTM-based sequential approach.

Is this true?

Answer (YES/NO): NO